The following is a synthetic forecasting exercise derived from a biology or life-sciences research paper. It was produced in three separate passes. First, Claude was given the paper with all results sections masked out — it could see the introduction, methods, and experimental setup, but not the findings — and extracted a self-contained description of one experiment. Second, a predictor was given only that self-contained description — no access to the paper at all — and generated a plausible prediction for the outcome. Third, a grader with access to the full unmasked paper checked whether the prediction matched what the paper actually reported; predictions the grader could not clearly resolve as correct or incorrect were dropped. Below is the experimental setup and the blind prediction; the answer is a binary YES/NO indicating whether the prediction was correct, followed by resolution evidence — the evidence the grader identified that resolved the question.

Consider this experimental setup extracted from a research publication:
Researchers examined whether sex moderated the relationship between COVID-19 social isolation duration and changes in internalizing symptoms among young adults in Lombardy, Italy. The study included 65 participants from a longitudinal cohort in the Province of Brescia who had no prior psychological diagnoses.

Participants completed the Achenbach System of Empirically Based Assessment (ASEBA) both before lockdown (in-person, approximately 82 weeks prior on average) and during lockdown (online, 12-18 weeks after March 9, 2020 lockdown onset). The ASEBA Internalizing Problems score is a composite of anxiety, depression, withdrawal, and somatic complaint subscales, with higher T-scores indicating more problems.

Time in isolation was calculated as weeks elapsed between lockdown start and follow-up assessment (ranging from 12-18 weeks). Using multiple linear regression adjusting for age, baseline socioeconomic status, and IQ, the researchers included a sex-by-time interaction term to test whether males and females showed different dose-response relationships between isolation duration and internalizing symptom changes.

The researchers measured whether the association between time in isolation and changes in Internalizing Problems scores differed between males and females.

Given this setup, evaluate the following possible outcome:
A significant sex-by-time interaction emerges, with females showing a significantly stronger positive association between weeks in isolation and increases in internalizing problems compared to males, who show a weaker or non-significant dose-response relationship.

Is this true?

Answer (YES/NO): NO